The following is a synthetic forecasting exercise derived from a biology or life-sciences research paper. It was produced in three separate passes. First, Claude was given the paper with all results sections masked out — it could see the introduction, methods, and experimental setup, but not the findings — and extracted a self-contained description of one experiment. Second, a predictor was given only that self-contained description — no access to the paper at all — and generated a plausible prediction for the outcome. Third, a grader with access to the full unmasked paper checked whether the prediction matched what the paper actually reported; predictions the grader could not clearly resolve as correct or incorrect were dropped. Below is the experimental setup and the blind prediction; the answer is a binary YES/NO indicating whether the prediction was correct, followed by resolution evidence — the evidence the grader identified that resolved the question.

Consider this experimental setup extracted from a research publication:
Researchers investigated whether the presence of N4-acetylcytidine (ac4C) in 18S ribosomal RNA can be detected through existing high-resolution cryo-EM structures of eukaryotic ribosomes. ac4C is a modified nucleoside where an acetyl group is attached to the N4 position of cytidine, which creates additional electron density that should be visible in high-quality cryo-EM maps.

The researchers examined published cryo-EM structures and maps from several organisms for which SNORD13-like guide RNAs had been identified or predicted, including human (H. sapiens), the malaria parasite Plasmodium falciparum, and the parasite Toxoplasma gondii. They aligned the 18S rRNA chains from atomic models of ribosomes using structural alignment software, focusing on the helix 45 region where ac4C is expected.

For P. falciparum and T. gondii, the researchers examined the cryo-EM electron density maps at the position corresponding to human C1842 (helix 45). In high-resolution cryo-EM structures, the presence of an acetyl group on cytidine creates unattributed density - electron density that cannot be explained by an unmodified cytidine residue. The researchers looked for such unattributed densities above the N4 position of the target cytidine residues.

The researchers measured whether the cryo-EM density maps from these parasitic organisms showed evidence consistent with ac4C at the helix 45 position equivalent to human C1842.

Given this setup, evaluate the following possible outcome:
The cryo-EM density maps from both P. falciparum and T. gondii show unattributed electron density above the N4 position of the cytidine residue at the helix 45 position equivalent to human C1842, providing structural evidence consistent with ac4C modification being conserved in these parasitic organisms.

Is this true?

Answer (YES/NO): YES